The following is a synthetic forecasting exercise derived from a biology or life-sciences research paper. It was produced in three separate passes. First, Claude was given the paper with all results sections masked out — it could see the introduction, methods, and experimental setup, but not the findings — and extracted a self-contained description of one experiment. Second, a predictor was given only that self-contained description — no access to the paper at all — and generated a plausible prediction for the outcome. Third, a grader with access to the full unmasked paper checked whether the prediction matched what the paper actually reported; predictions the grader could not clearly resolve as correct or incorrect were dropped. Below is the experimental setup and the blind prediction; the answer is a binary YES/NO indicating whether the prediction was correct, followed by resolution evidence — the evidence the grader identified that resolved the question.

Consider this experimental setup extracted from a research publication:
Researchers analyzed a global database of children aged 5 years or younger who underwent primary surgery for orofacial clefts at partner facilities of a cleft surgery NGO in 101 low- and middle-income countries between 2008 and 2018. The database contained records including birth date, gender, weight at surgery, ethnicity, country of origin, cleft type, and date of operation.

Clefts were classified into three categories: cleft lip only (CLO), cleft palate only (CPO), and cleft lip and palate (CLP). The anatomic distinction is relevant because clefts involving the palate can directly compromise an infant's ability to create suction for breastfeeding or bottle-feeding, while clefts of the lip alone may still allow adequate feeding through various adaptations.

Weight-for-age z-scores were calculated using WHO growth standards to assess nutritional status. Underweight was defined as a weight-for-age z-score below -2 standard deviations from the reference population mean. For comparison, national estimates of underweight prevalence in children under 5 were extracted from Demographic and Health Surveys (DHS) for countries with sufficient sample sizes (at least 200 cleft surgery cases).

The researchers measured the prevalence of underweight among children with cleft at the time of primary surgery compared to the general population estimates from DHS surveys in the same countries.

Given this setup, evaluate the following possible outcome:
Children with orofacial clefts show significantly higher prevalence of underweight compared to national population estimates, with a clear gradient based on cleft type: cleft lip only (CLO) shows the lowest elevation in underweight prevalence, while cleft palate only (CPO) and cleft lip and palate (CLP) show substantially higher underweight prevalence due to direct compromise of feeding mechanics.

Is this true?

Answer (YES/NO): NO